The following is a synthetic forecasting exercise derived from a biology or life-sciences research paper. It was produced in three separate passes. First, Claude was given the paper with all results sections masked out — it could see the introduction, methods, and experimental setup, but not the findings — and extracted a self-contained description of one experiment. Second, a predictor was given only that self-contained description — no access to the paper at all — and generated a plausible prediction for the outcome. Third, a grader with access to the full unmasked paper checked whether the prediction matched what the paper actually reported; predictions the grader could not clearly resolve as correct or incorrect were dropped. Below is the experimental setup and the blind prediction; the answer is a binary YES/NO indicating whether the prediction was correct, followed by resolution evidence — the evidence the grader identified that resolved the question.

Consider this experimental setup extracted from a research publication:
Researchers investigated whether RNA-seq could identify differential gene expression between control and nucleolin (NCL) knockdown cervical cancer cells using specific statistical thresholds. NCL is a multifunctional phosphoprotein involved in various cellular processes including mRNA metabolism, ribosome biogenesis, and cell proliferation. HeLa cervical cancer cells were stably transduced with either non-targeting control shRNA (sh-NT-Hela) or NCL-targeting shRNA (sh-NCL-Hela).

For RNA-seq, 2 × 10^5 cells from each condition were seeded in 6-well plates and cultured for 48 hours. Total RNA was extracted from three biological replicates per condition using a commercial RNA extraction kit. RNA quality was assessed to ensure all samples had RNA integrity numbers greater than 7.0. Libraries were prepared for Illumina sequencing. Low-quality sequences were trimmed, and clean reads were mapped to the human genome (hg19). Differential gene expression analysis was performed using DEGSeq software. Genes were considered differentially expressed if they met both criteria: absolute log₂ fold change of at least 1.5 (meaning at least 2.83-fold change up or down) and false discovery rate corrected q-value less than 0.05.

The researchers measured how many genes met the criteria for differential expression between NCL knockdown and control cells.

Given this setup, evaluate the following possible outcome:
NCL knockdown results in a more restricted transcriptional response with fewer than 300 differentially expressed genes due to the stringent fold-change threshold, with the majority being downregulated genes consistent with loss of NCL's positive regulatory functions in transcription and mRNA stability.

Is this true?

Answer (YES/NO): NO